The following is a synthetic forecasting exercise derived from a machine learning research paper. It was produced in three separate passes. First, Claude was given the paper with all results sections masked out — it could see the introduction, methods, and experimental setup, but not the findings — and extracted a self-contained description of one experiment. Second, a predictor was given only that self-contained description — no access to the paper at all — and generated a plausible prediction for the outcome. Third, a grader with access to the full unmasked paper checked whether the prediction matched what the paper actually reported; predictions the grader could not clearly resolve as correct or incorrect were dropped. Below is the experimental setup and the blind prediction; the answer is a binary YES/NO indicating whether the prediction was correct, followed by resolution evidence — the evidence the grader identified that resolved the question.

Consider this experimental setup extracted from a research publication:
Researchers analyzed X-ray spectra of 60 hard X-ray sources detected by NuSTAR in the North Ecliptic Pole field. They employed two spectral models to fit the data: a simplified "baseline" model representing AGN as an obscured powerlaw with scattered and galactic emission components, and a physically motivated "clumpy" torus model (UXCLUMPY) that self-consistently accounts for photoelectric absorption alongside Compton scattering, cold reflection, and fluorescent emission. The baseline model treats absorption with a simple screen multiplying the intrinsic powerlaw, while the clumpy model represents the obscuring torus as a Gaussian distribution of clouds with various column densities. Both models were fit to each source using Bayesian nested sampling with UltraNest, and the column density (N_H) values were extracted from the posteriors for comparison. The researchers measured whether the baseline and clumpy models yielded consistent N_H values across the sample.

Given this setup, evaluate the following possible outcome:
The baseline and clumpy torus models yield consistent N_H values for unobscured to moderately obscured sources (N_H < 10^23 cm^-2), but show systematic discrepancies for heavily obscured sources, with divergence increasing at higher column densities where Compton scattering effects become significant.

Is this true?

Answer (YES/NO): NO